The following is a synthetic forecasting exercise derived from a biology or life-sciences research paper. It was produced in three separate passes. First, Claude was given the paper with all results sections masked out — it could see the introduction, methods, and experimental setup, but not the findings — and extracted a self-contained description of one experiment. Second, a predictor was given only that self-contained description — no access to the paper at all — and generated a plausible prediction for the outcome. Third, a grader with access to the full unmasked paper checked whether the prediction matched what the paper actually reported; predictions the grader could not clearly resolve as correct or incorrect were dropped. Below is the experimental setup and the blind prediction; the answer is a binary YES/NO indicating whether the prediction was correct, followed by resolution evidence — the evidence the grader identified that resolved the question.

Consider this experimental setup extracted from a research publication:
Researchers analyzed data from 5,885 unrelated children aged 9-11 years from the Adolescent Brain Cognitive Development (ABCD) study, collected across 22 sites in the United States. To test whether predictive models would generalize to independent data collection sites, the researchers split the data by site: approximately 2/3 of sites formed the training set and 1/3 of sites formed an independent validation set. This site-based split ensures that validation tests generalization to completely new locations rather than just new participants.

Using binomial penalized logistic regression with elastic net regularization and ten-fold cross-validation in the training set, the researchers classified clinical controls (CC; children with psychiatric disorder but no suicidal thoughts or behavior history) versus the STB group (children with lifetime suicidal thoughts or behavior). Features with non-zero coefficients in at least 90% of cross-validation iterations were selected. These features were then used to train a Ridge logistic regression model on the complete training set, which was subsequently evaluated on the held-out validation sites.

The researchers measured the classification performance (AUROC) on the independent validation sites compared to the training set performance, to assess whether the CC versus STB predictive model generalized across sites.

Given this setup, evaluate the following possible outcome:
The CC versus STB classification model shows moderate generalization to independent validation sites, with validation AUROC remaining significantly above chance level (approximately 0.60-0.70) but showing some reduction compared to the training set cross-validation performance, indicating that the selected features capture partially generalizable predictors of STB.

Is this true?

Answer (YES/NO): NO